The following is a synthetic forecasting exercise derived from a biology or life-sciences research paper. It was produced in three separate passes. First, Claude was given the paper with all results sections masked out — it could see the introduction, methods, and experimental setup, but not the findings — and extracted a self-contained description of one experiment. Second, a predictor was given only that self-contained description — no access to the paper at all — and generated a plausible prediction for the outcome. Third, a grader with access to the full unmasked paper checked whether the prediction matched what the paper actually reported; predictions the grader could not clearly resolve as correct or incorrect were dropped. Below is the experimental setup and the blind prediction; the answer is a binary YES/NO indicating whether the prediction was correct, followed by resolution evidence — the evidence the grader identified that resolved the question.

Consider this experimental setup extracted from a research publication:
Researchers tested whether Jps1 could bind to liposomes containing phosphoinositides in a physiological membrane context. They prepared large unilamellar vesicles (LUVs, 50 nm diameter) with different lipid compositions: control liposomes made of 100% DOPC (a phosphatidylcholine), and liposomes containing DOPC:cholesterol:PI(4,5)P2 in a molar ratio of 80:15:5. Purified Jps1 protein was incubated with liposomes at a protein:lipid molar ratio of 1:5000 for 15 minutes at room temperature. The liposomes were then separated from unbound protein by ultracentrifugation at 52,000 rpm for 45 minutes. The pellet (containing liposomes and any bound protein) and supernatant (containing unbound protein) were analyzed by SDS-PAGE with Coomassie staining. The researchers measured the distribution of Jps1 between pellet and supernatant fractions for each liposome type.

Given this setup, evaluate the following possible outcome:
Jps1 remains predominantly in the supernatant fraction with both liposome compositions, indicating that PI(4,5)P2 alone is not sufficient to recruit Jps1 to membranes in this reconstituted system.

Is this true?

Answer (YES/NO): NO